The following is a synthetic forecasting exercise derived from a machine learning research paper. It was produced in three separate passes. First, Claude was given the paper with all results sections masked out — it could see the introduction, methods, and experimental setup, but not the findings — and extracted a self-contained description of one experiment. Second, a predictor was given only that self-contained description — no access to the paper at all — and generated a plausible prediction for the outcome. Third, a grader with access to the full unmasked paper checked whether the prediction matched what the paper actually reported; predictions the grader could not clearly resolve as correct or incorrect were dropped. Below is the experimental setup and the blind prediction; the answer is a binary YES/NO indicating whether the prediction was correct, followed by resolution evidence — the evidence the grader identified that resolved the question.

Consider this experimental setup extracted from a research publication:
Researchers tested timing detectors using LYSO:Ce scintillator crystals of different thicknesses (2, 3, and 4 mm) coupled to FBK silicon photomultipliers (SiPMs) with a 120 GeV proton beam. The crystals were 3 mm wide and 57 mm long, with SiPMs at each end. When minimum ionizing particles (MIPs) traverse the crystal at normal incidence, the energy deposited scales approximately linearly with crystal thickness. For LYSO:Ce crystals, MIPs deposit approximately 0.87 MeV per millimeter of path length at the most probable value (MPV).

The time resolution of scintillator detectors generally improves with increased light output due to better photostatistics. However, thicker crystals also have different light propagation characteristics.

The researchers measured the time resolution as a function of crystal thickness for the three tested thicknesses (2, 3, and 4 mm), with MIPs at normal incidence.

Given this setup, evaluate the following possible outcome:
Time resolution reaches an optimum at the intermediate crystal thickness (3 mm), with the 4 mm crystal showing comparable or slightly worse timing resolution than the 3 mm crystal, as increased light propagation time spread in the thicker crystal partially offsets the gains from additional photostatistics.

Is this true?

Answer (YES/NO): NO